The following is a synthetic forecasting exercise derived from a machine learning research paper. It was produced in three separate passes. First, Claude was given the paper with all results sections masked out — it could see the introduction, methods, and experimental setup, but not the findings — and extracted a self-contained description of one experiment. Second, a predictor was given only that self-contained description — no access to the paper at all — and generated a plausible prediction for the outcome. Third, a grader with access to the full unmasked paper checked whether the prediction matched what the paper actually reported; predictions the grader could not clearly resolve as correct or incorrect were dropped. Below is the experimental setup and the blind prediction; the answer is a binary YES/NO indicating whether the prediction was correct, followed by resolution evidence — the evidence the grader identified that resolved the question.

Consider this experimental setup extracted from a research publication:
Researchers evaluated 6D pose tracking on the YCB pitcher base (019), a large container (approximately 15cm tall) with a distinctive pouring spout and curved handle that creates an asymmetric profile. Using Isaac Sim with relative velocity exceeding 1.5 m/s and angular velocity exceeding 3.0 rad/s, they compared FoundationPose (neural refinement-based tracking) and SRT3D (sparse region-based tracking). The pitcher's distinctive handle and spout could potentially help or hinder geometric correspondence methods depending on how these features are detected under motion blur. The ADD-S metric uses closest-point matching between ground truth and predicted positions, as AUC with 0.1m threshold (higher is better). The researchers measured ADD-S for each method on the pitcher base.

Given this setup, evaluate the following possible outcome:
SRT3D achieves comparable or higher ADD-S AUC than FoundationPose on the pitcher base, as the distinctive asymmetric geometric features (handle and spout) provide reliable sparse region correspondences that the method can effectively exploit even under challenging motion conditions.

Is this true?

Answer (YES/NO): NO